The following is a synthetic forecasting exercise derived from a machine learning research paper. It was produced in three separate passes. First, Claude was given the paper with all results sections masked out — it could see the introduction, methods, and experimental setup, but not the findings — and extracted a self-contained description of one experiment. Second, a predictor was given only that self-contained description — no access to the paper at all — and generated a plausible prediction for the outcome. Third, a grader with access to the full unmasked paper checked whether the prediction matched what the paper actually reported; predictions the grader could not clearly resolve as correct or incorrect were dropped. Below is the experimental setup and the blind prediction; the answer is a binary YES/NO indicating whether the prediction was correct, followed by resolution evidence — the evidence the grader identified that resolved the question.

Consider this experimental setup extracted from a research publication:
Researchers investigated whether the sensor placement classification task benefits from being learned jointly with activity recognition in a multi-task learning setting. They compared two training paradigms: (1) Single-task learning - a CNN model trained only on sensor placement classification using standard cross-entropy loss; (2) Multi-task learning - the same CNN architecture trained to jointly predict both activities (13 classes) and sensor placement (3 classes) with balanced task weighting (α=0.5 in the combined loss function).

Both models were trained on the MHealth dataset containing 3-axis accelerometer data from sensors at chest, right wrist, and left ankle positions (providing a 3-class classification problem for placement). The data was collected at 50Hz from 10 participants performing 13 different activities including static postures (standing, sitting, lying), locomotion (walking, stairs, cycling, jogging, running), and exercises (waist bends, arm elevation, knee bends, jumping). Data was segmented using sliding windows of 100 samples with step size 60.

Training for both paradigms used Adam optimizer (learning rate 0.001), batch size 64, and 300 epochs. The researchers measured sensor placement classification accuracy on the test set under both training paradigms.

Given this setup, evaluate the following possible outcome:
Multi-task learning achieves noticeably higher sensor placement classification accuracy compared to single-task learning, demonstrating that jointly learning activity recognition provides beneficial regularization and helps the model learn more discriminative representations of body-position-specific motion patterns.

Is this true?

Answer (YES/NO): NO